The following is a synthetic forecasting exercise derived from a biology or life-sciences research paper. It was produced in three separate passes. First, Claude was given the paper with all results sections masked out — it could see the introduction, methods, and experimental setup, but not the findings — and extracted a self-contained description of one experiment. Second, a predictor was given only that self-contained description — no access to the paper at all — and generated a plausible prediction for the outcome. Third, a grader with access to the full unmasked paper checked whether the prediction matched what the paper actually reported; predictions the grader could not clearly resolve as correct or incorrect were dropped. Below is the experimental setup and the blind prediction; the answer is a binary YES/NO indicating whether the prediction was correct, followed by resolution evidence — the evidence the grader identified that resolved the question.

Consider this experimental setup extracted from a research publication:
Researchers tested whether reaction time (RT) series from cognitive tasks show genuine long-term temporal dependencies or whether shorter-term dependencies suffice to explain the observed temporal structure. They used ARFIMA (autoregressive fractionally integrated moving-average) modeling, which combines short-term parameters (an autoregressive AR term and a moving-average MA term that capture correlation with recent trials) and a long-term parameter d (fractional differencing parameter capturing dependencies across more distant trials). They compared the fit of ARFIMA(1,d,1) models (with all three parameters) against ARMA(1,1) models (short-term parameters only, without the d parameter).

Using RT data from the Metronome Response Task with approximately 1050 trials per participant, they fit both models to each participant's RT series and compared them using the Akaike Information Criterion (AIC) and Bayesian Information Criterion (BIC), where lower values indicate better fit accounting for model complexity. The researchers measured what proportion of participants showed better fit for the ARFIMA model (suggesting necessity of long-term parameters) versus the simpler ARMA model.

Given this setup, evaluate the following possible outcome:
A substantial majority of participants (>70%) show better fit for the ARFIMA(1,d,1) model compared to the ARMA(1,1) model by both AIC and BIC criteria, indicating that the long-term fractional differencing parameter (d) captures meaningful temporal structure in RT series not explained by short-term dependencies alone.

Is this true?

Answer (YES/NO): NO